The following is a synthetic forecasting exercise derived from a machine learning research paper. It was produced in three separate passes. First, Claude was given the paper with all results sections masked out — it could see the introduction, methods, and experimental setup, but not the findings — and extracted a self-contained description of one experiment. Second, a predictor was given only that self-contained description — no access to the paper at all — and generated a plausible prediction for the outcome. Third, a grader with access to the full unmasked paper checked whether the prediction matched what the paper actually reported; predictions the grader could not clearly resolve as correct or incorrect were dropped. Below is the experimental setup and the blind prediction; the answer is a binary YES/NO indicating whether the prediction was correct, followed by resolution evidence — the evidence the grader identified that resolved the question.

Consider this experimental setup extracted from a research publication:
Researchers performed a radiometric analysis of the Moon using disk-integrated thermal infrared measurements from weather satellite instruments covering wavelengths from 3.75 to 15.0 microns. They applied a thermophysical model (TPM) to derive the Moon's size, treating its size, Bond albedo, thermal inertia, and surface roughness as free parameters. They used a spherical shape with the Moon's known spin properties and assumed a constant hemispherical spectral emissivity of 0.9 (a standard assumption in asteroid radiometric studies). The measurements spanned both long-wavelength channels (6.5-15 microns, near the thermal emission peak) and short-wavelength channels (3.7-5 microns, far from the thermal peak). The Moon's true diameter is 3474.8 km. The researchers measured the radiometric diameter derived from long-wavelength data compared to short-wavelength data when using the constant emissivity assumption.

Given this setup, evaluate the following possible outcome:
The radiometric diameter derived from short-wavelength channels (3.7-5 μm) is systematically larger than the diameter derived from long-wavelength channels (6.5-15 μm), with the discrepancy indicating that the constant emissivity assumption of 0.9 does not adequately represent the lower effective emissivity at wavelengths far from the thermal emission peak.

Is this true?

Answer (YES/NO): NO